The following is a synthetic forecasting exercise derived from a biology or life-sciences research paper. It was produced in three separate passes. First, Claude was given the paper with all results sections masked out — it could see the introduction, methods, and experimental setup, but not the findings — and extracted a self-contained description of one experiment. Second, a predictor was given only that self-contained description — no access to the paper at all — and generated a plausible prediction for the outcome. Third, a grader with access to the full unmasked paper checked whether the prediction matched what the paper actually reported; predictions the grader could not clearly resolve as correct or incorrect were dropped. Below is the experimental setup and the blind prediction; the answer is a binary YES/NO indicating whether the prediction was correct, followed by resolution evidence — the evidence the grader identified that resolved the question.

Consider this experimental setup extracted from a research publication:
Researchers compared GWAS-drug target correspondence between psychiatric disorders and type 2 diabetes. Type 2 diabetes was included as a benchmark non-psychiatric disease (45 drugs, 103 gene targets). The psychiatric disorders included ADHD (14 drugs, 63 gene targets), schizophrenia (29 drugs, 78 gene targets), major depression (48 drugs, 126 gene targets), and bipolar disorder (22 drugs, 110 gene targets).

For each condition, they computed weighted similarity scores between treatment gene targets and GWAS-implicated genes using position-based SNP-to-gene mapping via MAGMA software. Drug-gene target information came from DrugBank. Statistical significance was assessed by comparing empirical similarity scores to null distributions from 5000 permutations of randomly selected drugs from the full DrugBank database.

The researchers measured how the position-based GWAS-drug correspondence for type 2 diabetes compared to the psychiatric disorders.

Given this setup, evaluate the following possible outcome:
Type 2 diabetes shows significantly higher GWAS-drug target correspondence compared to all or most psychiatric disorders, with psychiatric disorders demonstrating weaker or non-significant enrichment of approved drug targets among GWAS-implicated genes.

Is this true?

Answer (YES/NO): NO